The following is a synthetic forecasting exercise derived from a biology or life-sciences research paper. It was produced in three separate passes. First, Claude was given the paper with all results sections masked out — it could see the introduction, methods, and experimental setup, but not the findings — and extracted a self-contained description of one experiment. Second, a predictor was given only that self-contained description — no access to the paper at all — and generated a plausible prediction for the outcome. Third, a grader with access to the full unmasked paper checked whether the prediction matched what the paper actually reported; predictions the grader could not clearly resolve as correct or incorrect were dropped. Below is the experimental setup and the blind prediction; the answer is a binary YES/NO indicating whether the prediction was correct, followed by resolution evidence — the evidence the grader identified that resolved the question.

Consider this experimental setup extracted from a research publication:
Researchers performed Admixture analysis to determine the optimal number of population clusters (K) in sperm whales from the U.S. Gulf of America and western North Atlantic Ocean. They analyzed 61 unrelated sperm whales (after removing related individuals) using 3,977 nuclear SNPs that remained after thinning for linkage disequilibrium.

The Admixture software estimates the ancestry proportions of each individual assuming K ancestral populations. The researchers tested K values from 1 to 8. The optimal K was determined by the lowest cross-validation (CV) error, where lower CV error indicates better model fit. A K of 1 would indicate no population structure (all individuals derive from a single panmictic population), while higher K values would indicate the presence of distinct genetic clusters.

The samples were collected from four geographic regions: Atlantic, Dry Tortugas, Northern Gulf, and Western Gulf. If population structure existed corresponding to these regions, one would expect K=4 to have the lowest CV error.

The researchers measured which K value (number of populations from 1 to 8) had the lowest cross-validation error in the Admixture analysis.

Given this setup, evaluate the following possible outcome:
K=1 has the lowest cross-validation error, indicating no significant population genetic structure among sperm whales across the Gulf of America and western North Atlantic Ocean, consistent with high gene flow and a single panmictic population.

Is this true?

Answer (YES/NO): YES